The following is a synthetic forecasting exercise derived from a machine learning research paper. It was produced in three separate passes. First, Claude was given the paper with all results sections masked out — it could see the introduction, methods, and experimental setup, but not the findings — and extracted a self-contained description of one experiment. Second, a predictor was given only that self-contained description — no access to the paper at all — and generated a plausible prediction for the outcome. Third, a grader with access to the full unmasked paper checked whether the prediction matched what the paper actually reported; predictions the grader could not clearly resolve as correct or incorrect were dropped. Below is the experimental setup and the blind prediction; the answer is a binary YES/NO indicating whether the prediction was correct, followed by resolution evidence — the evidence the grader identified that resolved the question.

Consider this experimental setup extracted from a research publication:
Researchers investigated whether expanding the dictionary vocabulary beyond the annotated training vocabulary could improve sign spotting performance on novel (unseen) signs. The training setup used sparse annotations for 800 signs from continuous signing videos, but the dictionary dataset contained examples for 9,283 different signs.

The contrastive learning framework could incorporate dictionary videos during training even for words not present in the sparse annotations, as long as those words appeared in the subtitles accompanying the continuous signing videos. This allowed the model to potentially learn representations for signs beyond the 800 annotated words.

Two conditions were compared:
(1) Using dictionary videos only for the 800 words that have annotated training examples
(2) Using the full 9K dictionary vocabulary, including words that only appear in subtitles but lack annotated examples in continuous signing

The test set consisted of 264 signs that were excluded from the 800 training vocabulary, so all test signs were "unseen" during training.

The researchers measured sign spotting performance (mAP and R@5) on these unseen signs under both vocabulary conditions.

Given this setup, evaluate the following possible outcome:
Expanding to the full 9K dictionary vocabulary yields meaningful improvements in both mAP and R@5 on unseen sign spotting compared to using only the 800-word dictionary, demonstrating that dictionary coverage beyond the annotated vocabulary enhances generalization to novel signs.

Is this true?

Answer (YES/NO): YES